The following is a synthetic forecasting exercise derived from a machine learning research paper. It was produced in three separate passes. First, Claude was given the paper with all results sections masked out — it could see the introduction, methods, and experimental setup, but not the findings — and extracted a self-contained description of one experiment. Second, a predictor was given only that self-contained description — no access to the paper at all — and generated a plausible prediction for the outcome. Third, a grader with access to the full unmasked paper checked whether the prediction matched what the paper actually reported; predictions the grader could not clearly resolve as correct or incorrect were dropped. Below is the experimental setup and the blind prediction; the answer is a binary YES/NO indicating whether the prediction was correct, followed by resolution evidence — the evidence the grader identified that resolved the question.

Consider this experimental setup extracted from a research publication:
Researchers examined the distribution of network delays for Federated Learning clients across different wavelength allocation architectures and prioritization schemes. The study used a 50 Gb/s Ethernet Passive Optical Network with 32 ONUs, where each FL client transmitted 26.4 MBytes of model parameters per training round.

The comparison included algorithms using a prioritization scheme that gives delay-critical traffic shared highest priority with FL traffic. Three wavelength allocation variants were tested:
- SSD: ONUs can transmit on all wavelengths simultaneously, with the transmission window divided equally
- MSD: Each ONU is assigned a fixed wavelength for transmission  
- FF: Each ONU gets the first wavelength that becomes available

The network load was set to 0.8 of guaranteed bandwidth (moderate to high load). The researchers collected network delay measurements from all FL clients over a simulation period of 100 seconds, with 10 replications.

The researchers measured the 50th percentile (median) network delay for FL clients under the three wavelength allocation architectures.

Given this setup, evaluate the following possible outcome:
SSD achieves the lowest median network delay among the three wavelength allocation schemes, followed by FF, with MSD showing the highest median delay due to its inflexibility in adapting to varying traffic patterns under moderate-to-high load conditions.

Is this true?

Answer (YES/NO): NO